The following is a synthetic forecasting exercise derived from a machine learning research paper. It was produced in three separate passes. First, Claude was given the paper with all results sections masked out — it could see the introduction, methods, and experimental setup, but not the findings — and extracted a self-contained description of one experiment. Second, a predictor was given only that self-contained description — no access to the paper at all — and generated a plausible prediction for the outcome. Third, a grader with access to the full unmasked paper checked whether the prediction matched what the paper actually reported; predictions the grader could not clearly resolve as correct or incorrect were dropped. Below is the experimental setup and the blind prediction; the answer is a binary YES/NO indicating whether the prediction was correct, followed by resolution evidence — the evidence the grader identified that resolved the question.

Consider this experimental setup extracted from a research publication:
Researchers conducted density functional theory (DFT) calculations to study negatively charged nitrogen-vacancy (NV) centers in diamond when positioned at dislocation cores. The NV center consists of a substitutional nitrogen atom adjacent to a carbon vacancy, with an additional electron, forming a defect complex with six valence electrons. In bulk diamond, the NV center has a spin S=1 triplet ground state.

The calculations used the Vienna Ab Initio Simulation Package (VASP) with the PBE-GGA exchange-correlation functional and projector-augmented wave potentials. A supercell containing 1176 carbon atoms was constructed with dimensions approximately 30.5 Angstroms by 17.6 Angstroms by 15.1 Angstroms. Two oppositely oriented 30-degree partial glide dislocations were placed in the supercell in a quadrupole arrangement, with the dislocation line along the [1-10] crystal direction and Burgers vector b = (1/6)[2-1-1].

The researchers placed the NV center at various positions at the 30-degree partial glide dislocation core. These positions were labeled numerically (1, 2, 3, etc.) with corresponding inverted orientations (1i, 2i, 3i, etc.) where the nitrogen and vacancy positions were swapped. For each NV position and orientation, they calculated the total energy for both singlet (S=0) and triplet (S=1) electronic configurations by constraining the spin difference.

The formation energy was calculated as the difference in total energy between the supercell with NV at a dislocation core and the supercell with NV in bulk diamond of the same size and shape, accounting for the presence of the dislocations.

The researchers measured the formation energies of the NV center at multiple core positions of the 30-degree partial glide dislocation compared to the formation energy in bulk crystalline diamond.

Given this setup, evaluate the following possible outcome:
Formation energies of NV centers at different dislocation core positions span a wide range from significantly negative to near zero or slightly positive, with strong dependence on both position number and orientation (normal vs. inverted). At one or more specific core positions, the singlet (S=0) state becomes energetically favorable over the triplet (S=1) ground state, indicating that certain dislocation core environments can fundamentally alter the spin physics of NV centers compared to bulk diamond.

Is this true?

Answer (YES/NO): NO